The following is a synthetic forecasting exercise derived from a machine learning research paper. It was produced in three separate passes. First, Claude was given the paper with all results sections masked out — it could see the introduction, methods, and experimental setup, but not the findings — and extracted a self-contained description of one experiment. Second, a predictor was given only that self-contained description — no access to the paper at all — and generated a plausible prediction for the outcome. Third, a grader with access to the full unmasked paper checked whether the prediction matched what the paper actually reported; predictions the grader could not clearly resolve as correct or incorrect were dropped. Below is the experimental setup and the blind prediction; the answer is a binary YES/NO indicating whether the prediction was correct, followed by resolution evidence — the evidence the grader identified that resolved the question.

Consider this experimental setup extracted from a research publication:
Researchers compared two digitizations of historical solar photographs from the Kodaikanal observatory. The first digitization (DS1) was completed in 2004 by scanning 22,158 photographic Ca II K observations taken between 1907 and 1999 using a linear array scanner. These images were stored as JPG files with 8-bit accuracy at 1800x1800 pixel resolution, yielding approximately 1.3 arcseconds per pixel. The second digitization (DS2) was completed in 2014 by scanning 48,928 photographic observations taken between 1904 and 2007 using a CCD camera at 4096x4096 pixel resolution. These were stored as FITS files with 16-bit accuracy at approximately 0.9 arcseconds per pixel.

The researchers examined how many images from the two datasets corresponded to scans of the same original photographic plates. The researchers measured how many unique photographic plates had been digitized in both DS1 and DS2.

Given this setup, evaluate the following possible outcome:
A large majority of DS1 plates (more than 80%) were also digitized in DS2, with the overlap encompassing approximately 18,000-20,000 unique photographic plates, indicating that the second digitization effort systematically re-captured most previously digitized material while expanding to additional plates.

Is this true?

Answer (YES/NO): NO